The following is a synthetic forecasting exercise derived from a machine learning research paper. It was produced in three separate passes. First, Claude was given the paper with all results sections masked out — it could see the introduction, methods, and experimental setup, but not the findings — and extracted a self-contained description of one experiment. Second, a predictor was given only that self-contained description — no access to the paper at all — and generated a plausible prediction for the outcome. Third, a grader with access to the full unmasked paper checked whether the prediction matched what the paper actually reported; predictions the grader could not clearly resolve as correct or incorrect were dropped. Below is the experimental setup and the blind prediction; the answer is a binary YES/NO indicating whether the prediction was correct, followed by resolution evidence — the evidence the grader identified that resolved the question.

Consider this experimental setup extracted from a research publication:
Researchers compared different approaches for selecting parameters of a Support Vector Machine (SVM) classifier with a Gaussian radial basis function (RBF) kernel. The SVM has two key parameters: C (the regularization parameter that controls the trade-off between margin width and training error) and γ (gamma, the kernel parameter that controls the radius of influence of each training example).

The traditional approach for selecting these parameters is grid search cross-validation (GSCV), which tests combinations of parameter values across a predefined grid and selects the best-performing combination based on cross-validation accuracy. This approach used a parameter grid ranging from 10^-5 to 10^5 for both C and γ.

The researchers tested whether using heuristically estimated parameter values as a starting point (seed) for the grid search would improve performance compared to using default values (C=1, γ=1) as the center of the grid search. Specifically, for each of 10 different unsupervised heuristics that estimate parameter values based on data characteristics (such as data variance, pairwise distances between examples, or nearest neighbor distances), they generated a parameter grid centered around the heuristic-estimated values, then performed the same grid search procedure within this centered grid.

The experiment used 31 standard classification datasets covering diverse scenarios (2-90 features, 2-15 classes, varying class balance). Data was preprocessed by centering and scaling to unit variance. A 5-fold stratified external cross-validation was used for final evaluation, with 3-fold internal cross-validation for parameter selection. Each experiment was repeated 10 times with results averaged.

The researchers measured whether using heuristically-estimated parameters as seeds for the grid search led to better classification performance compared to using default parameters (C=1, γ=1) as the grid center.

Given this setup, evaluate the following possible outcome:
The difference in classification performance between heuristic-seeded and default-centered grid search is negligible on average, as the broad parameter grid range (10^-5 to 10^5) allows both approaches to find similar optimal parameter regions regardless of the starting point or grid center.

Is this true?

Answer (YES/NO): YES